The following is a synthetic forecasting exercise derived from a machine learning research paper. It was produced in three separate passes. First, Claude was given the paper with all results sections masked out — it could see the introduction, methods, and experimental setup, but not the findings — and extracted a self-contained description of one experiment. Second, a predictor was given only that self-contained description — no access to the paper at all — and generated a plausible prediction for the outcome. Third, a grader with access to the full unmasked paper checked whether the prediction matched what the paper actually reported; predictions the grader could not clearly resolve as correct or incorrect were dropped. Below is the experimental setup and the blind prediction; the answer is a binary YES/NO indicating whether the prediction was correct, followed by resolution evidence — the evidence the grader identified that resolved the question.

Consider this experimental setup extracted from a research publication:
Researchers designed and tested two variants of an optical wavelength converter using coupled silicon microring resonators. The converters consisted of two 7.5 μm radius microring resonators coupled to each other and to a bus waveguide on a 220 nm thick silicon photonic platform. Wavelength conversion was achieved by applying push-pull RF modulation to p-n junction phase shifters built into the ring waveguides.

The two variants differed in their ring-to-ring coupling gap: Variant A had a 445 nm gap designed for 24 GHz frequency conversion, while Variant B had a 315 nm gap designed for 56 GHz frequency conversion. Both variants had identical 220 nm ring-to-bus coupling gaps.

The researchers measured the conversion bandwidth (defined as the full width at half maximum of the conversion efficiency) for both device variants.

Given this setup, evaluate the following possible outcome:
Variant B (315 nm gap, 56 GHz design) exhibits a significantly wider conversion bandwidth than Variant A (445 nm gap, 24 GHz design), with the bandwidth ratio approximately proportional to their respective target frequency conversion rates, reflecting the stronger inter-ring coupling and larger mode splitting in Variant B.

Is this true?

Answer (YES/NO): NO